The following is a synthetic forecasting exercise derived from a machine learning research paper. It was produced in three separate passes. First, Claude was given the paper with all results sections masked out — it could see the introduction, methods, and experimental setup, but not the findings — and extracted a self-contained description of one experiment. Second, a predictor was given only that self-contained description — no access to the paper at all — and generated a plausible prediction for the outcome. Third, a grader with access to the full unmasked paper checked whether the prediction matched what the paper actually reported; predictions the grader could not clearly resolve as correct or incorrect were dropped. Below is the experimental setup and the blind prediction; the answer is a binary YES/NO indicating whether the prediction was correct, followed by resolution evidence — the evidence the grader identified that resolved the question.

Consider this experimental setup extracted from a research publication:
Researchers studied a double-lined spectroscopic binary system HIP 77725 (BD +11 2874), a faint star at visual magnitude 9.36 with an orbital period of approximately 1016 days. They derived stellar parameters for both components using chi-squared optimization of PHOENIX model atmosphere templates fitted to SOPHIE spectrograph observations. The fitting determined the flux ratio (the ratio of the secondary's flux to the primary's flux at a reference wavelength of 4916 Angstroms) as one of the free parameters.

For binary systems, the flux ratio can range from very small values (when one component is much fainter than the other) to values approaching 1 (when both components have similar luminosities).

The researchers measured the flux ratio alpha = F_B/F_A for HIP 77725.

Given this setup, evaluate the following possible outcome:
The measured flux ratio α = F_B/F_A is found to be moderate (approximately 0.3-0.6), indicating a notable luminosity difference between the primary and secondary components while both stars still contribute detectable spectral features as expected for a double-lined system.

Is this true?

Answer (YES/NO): NO